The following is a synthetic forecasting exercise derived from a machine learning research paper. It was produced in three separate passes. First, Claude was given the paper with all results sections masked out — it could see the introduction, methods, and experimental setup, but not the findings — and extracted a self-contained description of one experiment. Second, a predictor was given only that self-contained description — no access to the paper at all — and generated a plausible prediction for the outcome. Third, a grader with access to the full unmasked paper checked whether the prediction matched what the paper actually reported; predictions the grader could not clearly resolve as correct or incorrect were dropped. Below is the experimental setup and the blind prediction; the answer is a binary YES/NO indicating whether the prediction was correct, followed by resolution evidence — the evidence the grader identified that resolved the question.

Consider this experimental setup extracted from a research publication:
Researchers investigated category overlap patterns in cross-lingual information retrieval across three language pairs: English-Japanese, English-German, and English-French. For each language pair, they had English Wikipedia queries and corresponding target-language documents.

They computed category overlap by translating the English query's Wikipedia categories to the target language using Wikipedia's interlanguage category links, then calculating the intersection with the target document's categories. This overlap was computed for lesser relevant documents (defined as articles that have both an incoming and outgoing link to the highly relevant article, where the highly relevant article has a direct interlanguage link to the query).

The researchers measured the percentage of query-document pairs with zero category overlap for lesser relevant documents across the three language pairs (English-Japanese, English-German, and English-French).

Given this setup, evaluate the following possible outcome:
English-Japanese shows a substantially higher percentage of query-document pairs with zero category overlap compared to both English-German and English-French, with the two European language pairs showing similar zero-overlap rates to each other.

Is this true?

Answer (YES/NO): NO